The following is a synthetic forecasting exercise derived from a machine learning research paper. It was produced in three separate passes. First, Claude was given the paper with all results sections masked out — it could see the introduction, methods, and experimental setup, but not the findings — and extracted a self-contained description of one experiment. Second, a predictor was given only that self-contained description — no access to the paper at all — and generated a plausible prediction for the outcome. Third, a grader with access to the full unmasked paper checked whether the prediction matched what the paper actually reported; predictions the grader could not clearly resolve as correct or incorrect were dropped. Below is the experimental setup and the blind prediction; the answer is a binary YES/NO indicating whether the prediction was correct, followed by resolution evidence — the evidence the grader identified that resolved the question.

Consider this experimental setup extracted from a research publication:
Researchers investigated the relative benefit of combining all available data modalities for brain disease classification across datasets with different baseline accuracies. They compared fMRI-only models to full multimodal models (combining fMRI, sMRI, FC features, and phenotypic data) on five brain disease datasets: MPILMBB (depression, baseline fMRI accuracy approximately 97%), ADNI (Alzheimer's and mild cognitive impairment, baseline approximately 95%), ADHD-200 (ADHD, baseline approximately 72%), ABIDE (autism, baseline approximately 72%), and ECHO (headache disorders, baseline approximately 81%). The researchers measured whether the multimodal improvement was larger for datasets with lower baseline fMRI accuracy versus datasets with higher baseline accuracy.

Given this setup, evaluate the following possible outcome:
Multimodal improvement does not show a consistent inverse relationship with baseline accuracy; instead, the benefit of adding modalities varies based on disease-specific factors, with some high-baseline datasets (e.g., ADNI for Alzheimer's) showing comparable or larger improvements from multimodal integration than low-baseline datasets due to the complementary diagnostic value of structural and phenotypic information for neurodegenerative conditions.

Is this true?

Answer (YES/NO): YES